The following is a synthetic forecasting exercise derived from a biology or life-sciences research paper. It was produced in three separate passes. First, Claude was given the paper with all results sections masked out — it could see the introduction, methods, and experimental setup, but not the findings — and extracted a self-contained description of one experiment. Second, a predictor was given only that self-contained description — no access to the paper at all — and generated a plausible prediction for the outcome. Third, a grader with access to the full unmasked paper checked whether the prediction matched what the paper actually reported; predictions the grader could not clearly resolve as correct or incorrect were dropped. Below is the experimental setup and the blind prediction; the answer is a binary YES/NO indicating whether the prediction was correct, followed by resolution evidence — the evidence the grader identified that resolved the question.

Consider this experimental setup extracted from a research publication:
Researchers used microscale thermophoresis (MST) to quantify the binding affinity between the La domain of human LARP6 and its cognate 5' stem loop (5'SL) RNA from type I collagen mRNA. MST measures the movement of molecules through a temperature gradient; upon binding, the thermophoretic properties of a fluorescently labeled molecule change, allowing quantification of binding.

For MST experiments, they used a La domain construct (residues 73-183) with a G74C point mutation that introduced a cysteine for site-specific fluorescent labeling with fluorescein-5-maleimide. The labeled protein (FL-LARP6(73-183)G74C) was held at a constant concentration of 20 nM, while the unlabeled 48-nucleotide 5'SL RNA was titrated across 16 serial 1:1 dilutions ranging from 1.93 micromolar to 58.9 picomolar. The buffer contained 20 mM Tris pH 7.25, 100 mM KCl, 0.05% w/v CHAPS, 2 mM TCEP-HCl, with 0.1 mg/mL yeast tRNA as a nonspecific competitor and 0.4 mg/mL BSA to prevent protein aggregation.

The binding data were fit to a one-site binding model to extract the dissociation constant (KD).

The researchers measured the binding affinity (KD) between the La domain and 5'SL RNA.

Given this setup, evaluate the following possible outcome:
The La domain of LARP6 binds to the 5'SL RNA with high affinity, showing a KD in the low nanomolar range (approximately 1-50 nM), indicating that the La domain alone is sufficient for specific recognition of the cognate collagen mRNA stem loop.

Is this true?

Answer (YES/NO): YES